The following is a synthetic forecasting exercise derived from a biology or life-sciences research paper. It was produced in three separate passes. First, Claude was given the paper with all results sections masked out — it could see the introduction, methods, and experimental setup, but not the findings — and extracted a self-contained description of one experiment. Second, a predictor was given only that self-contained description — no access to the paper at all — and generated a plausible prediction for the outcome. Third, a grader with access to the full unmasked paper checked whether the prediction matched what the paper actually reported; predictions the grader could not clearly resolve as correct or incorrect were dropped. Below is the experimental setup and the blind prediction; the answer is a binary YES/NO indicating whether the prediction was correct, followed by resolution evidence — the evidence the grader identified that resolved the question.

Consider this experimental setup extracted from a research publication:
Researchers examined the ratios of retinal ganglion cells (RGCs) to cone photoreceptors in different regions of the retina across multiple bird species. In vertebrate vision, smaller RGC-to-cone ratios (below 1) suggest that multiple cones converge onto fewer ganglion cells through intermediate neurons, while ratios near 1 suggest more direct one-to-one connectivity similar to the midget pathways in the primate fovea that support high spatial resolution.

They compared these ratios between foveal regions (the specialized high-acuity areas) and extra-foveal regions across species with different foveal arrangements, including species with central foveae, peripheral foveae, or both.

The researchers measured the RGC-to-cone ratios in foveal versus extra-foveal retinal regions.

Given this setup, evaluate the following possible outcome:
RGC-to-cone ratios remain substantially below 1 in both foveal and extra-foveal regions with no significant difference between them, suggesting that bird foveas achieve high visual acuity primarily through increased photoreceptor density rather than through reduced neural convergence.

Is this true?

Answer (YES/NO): NO